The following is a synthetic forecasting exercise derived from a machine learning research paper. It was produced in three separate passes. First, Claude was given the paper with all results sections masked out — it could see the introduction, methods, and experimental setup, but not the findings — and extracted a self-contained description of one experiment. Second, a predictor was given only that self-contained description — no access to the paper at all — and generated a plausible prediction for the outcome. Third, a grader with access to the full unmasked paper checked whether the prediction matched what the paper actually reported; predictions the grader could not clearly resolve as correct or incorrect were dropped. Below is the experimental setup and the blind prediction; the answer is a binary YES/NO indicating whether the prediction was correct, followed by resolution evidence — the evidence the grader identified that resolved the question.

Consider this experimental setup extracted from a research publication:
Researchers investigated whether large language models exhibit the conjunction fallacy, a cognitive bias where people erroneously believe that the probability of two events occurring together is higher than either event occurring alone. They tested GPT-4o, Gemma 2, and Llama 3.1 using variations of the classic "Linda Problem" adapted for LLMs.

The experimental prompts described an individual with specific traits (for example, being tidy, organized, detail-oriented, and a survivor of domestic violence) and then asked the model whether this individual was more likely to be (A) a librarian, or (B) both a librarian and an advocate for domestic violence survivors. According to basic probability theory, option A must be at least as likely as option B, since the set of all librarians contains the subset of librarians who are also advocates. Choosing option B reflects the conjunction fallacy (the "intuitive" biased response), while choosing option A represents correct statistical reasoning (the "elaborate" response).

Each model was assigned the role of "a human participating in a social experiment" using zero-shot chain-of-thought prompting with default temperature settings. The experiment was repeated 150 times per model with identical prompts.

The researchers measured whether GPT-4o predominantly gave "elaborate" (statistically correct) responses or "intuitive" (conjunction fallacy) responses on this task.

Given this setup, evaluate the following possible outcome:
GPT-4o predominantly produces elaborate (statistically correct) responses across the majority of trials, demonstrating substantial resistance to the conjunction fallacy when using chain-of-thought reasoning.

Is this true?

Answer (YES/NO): YES